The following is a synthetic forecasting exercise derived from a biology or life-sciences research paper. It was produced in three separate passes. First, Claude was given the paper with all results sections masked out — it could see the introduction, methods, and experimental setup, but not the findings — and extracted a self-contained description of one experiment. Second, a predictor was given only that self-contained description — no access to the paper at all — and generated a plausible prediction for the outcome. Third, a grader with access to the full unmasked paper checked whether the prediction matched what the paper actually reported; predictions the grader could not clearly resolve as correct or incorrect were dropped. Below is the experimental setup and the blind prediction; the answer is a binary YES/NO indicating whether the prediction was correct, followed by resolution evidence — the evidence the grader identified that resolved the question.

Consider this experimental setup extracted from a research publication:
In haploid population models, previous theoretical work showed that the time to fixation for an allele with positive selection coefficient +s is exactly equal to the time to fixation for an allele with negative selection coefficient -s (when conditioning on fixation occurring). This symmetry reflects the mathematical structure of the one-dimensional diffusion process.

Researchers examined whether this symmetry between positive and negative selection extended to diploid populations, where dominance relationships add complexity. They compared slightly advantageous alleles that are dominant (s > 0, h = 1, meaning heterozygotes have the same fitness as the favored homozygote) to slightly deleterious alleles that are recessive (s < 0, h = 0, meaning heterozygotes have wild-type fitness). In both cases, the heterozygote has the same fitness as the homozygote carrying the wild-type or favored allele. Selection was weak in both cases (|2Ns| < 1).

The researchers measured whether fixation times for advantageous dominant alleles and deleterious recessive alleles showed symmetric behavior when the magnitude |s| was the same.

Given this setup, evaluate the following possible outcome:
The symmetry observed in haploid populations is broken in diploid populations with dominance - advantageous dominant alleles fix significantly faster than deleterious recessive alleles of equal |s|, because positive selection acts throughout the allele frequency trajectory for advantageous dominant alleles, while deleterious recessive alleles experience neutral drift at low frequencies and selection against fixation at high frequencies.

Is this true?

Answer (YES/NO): NO